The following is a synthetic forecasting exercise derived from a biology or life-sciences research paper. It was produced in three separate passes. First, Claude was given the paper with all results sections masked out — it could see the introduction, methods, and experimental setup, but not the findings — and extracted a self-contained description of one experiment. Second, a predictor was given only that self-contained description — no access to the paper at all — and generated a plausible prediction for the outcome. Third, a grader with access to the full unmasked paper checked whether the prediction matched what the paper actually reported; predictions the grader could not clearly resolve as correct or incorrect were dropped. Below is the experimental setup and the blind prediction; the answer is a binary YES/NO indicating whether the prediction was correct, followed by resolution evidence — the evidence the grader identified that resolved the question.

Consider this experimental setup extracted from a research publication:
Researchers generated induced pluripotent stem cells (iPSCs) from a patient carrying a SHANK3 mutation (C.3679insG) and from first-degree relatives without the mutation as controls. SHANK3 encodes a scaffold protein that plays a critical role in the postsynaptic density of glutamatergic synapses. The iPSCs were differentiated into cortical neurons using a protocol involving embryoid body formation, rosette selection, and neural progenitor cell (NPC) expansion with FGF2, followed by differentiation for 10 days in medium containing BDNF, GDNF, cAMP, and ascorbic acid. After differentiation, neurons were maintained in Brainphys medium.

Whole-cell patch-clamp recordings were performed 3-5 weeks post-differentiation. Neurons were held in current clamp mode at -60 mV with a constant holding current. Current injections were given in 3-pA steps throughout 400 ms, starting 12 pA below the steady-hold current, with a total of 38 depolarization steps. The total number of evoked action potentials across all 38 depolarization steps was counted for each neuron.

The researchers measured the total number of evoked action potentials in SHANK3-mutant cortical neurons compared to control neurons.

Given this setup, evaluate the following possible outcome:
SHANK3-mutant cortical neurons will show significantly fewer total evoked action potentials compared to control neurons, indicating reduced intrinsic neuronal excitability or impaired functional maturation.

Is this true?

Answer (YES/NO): NO